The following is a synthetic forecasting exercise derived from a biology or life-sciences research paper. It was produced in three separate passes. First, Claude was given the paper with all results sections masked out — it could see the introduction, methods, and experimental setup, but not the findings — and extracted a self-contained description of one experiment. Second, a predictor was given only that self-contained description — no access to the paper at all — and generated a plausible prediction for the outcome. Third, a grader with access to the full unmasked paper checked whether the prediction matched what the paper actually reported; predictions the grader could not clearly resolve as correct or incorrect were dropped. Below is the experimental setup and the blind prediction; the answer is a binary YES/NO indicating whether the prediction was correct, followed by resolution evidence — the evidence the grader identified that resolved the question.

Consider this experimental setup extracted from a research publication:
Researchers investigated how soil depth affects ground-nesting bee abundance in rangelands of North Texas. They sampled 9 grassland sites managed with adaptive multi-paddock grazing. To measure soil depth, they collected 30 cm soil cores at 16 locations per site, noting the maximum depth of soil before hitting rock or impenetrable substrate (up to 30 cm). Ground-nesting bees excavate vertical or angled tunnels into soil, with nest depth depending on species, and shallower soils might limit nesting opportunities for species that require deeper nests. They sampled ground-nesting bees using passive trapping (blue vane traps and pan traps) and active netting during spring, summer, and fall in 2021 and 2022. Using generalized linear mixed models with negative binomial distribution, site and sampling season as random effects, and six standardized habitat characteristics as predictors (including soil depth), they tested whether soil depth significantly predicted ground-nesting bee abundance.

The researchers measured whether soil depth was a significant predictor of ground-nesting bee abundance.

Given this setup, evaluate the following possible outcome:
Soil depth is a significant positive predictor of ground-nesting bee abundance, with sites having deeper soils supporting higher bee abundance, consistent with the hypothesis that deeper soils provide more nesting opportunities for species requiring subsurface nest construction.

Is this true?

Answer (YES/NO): NO